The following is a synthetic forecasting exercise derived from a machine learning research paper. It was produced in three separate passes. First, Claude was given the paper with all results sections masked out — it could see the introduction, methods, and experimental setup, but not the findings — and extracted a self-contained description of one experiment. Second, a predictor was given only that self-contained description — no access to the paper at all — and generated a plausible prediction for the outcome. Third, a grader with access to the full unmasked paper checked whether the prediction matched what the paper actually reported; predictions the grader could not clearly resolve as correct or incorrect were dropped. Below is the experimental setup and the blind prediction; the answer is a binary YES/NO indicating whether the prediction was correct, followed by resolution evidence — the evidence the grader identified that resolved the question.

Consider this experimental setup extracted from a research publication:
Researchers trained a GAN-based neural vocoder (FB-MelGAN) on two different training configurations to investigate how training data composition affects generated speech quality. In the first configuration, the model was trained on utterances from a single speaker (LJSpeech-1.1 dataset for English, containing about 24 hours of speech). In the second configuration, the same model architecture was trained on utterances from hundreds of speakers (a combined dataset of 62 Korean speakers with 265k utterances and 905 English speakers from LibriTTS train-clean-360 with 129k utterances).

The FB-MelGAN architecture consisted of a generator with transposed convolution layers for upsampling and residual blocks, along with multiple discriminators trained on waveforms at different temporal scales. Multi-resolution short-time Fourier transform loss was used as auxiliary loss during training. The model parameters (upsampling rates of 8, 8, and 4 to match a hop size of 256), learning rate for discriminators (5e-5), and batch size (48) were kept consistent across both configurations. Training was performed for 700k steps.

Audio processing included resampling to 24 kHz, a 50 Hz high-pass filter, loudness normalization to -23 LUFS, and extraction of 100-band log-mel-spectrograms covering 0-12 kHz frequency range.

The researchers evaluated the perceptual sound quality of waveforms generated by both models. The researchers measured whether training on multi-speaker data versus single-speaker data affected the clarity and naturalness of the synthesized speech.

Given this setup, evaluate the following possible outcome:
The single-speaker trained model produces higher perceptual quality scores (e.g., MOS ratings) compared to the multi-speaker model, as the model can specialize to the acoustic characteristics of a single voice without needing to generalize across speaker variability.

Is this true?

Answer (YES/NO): YES